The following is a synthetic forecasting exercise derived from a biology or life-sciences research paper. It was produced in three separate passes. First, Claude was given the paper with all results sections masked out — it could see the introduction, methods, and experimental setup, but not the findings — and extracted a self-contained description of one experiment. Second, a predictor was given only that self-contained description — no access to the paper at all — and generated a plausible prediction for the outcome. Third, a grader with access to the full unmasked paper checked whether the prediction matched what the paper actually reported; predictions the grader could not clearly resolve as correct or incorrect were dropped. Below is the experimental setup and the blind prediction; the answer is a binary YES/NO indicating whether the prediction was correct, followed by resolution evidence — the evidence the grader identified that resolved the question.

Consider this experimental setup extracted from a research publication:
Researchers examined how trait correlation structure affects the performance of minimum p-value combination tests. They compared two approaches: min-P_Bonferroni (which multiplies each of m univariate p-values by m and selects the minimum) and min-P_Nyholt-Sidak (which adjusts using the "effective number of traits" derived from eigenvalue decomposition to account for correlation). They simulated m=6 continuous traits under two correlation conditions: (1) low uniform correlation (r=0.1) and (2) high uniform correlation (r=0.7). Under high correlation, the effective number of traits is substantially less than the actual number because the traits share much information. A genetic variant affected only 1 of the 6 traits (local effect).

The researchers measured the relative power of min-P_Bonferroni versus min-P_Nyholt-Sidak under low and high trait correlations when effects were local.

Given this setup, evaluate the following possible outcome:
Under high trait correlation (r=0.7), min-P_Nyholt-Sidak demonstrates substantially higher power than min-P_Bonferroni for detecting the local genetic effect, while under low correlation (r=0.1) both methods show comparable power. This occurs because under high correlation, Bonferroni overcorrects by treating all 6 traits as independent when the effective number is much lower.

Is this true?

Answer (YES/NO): NO